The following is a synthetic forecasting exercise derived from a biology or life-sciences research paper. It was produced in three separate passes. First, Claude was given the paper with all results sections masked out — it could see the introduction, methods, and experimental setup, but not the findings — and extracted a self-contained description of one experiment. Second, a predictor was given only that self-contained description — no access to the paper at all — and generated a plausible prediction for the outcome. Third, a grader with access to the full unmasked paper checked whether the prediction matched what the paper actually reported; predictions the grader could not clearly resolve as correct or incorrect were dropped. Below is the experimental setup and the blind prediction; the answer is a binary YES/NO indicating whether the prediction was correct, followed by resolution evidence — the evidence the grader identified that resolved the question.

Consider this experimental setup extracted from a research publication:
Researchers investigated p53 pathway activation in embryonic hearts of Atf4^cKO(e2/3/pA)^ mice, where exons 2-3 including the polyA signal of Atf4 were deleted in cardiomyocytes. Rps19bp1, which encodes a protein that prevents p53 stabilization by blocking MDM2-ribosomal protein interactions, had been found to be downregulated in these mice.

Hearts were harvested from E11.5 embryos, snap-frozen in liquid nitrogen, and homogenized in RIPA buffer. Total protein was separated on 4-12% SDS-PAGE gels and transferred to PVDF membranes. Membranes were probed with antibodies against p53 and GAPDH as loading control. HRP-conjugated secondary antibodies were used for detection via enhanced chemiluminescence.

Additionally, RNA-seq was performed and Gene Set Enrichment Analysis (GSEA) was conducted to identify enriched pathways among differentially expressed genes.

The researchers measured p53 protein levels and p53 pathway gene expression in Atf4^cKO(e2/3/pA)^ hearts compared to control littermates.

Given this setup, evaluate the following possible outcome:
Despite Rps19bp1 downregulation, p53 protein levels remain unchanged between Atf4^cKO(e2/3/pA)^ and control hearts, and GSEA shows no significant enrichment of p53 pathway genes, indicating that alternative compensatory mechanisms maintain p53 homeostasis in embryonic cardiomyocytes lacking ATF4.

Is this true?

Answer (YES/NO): NO